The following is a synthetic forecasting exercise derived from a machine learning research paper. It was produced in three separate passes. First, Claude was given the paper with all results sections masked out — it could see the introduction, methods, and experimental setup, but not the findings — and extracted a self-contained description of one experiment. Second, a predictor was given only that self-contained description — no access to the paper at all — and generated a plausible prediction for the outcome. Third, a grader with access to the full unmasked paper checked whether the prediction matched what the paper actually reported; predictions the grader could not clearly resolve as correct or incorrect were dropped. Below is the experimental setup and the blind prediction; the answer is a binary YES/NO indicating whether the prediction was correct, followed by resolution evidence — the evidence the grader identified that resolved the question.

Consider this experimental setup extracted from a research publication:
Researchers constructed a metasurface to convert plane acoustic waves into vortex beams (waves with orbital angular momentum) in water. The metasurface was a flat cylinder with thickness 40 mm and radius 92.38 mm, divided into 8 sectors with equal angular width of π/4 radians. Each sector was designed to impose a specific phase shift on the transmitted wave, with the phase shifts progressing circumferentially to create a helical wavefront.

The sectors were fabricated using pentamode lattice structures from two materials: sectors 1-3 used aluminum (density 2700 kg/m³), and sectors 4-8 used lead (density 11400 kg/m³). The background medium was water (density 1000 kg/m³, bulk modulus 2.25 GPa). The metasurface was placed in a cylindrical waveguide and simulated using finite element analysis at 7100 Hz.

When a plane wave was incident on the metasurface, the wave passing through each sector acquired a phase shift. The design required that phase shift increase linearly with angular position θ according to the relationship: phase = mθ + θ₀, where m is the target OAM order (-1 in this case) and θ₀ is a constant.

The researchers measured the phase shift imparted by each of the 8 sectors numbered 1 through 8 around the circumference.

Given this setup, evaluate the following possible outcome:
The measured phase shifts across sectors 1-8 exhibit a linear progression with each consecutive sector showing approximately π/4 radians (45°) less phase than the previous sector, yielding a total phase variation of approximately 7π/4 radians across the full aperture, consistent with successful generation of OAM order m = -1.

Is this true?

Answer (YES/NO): NO